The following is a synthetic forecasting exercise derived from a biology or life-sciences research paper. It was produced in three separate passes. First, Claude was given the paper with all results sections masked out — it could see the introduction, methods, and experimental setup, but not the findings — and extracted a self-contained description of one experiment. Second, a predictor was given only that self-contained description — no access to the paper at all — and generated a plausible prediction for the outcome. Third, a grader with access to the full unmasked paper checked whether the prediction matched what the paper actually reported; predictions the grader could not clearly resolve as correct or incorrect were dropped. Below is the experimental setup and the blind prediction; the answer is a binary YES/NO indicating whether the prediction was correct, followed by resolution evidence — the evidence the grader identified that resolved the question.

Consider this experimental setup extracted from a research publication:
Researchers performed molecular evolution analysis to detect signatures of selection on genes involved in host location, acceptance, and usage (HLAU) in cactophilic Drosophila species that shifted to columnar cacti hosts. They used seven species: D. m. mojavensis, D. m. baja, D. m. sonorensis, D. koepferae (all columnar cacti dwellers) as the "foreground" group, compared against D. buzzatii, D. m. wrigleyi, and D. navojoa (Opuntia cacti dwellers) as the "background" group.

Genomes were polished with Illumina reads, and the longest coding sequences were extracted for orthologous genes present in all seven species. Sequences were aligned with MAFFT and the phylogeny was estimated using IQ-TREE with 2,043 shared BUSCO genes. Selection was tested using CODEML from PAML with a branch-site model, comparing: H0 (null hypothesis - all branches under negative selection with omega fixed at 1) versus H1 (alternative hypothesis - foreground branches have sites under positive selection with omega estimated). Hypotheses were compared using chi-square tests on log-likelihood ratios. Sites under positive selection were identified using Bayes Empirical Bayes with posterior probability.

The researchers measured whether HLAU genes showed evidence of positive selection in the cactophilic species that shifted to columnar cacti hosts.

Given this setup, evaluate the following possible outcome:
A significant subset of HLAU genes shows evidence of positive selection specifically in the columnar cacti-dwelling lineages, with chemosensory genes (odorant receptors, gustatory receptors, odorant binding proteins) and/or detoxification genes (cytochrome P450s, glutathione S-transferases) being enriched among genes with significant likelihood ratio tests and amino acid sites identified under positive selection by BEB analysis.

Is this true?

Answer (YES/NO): NO